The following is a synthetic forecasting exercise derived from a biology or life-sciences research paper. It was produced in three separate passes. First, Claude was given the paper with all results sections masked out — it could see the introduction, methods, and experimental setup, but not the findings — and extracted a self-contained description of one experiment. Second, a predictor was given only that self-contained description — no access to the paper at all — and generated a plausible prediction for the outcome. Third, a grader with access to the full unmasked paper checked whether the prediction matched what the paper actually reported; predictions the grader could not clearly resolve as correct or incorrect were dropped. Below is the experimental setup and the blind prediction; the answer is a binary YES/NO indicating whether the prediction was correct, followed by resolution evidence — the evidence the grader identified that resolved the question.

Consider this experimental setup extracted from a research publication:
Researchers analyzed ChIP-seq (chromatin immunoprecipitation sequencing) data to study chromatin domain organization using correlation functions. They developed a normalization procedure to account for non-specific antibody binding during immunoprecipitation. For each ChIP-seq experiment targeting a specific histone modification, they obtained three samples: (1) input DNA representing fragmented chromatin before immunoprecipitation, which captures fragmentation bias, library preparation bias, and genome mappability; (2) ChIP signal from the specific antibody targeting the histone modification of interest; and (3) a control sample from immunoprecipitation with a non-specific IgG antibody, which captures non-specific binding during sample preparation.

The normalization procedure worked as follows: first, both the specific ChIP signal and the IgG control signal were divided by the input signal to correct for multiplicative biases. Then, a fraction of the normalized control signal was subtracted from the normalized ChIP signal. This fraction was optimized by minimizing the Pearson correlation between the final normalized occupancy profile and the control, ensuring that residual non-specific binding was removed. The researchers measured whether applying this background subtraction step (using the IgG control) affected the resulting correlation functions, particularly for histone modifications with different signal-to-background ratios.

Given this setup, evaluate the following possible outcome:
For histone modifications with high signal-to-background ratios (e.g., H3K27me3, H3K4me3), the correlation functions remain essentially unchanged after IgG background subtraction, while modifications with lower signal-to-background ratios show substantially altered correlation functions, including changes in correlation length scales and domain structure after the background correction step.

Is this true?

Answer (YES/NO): YES